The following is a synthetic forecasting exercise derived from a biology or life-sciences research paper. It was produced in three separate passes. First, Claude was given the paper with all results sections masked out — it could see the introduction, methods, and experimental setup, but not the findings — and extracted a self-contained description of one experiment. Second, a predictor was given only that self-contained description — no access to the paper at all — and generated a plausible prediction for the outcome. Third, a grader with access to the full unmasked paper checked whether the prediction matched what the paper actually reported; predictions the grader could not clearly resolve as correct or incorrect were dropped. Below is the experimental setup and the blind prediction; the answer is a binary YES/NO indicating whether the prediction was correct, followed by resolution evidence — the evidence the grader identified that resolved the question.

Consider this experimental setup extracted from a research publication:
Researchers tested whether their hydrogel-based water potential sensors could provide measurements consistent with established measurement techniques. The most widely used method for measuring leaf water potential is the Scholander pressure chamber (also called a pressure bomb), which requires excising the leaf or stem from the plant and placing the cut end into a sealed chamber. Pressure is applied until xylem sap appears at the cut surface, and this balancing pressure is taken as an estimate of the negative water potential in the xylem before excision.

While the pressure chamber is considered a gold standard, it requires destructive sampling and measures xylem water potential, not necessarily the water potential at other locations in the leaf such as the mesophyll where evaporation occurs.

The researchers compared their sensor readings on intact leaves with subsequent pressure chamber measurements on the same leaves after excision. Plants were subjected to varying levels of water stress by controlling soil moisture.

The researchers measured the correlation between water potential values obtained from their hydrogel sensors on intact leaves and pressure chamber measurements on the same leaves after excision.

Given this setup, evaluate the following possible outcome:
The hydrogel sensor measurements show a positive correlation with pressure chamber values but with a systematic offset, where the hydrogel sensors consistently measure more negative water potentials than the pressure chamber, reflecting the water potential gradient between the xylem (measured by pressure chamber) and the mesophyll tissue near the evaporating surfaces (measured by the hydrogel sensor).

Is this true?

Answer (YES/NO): NO